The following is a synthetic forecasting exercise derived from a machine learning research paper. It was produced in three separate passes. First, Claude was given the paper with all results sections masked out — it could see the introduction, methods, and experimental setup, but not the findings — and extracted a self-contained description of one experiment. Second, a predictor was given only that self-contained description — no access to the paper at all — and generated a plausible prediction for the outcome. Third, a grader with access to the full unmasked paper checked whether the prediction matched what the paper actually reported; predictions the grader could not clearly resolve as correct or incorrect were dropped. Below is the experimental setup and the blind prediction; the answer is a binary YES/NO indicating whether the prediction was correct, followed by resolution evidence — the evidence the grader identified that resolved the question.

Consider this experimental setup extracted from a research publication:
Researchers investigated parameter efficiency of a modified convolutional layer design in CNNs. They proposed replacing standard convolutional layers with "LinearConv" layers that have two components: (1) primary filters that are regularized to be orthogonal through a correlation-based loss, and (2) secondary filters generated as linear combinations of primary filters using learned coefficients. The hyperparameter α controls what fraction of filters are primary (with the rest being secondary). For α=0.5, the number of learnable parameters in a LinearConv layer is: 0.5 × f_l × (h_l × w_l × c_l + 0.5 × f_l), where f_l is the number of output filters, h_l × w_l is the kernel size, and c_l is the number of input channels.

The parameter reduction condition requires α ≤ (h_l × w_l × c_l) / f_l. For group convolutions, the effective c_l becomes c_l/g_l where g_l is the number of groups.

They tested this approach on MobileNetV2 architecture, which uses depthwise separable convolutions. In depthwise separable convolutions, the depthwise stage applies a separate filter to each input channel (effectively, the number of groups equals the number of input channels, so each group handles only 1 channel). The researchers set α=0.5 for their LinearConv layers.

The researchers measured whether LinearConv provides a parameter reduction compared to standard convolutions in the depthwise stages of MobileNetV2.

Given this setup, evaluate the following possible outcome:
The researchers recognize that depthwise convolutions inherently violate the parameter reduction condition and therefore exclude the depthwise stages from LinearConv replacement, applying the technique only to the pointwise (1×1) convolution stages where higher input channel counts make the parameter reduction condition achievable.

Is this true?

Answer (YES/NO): NO